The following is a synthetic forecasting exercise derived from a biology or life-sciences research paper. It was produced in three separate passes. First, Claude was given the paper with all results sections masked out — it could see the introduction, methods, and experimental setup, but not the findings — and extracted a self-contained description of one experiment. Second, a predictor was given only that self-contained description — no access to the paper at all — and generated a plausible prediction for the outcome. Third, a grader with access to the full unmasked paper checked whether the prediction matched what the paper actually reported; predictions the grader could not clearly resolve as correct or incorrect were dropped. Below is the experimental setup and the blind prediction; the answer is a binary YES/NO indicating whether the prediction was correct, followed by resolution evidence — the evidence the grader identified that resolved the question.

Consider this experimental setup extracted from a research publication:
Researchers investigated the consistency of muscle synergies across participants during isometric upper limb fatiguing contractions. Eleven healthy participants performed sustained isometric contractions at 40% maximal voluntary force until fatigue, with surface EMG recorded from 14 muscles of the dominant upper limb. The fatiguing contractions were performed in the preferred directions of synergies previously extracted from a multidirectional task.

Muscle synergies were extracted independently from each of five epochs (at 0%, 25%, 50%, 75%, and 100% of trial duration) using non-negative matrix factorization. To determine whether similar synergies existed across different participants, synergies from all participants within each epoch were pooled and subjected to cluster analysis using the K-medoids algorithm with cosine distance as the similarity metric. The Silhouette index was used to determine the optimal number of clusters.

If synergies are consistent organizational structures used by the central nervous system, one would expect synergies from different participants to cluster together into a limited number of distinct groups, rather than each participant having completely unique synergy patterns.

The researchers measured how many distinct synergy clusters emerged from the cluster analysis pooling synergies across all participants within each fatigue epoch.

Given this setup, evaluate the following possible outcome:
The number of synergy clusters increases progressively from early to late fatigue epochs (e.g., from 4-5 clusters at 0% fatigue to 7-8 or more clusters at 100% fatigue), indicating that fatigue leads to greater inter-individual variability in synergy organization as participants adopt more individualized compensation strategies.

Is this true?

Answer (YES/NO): NO